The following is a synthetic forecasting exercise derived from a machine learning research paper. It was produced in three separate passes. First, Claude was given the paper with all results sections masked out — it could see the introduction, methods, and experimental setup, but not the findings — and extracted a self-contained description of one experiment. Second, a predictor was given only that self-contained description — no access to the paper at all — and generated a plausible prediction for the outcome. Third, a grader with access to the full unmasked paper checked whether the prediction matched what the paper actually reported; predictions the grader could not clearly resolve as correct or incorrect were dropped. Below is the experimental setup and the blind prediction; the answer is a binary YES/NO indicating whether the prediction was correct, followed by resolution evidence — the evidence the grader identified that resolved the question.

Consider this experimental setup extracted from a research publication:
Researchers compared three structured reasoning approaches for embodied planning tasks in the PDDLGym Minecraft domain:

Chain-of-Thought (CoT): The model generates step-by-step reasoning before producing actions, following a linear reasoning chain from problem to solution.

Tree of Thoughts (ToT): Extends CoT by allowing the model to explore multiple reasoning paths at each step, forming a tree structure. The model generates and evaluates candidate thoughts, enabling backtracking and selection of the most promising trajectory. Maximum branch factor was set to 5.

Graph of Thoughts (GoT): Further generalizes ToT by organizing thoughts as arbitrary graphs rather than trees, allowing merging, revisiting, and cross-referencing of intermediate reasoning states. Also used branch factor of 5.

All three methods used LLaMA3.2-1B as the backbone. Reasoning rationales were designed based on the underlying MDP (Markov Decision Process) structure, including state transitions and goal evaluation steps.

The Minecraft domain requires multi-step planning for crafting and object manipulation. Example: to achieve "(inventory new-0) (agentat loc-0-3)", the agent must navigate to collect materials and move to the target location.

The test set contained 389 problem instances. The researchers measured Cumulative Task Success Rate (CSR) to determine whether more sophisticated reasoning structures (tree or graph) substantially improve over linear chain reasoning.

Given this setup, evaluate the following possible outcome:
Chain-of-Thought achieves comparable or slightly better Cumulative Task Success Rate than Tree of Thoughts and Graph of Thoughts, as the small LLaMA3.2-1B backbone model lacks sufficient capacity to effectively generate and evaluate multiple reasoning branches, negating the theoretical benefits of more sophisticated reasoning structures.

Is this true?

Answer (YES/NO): NO